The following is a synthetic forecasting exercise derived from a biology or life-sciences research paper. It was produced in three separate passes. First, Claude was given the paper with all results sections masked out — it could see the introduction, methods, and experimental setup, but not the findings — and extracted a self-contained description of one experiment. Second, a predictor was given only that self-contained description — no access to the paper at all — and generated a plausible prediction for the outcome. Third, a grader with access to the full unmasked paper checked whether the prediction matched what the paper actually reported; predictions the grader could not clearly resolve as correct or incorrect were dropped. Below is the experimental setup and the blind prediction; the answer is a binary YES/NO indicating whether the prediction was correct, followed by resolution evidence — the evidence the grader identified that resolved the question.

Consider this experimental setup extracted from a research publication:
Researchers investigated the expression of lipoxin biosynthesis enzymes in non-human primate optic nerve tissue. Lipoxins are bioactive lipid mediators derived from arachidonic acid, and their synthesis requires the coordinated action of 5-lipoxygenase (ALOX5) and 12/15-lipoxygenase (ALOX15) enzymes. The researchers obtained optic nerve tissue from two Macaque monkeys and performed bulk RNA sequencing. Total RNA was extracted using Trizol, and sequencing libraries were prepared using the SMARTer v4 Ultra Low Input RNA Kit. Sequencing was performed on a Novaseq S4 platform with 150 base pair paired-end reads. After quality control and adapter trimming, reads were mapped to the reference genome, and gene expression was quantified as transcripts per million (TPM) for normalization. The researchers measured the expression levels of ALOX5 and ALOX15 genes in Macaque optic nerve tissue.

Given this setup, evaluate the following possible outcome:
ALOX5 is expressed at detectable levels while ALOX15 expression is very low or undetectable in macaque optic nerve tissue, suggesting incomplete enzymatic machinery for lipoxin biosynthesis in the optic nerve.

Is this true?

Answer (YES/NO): NO